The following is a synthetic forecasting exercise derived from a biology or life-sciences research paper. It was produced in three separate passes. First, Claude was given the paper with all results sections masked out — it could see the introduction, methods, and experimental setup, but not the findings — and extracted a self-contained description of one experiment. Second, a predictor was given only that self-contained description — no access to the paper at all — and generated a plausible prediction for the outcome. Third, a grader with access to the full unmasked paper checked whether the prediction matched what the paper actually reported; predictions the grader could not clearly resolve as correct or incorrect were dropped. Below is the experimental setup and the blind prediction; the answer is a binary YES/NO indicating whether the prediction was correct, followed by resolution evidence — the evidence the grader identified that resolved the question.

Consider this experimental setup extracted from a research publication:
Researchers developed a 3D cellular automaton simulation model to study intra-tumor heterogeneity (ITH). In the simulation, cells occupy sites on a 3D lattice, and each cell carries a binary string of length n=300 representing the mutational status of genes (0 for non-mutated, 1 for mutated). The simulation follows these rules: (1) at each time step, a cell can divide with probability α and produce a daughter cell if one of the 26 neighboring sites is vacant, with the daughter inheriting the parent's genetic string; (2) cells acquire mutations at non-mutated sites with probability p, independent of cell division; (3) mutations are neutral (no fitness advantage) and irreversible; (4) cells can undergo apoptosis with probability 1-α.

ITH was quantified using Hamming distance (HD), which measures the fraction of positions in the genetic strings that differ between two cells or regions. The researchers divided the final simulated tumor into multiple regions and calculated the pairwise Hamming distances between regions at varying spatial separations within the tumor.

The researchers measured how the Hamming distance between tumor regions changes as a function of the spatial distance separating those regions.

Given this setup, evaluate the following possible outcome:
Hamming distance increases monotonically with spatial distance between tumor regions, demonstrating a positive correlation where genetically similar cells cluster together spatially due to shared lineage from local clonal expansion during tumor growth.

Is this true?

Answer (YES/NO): NO